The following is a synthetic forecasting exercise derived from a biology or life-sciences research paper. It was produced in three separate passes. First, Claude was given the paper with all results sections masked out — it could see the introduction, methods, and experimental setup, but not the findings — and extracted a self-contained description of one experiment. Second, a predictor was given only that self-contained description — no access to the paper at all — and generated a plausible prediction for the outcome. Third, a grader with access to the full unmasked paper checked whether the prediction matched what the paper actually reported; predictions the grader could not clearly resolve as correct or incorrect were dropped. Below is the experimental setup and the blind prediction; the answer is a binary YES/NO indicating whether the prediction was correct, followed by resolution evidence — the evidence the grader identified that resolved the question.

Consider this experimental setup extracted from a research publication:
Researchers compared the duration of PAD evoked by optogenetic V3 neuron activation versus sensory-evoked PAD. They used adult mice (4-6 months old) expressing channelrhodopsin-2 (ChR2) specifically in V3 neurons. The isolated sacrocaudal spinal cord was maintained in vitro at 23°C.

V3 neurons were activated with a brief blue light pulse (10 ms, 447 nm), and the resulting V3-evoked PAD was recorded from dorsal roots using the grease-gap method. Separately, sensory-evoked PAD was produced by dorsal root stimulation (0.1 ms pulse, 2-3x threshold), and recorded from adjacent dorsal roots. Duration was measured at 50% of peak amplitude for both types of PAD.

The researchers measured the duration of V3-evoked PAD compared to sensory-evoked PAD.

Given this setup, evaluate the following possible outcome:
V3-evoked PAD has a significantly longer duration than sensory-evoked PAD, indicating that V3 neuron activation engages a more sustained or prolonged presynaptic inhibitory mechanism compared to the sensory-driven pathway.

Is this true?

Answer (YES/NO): YES